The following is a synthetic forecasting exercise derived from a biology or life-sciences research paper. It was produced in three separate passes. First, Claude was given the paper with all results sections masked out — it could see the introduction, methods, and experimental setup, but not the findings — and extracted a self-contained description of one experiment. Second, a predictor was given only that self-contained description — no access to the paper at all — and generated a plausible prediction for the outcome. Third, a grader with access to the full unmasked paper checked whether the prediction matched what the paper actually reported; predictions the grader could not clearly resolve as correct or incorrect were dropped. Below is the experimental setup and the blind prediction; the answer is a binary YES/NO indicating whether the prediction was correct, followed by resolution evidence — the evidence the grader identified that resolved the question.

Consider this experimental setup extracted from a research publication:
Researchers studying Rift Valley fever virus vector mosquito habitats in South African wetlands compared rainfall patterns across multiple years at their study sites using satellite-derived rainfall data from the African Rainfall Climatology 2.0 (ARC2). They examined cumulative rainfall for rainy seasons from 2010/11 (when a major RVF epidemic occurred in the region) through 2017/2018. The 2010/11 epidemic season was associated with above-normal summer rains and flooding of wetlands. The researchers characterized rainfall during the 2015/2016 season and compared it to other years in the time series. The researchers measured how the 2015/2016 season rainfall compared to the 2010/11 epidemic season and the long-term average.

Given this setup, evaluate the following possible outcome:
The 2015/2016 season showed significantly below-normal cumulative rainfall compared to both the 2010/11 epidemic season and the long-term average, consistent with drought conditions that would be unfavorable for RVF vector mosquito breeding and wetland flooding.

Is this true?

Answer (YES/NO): YES